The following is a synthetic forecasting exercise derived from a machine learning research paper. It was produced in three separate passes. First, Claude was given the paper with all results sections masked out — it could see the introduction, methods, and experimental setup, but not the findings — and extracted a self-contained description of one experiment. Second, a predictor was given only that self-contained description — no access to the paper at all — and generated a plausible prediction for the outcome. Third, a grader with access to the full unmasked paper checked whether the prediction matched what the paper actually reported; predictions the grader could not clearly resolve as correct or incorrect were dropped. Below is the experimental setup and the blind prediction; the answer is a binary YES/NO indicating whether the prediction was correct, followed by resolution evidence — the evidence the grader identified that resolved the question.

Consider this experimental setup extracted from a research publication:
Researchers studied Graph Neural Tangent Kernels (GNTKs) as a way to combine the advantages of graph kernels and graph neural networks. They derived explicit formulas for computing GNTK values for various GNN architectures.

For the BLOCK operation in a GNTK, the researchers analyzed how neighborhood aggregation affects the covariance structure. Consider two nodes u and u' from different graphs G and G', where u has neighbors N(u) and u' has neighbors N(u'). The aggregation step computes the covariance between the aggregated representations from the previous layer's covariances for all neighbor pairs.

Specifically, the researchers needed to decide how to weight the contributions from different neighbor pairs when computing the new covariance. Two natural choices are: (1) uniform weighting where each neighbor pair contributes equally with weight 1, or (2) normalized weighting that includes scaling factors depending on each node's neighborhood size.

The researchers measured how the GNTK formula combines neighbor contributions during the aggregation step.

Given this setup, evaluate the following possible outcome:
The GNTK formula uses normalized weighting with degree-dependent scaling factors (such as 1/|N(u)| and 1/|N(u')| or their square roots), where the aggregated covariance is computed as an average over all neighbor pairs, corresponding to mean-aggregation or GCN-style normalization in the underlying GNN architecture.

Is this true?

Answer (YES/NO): NO